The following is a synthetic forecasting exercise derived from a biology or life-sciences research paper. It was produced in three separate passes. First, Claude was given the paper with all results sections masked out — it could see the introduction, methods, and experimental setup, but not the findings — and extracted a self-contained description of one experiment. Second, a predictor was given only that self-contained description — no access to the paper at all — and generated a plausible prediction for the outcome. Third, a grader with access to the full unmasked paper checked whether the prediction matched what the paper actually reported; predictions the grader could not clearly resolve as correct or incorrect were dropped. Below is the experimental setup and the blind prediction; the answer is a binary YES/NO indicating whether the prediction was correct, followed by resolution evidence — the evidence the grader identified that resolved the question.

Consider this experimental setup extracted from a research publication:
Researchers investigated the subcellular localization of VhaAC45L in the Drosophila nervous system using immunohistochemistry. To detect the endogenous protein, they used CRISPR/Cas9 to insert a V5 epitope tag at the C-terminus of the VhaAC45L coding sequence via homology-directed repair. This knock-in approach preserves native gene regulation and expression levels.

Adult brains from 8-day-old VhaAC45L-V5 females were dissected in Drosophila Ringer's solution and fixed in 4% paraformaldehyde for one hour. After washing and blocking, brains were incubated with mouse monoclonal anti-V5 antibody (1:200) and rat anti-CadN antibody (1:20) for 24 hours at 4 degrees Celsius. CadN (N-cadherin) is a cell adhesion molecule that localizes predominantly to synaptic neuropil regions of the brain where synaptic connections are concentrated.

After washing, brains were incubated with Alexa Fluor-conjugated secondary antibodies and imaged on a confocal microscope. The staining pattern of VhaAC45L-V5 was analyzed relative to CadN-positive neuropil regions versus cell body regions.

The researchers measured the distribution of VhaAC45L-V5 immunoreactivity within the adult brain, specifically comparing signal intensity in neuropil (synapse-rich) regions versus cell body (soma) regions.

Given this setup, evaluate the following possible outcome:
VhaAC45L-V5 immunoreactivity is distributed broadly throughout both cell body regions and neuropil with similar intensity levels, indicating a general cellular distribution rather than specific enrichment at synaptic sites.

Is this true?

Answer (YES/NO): NO